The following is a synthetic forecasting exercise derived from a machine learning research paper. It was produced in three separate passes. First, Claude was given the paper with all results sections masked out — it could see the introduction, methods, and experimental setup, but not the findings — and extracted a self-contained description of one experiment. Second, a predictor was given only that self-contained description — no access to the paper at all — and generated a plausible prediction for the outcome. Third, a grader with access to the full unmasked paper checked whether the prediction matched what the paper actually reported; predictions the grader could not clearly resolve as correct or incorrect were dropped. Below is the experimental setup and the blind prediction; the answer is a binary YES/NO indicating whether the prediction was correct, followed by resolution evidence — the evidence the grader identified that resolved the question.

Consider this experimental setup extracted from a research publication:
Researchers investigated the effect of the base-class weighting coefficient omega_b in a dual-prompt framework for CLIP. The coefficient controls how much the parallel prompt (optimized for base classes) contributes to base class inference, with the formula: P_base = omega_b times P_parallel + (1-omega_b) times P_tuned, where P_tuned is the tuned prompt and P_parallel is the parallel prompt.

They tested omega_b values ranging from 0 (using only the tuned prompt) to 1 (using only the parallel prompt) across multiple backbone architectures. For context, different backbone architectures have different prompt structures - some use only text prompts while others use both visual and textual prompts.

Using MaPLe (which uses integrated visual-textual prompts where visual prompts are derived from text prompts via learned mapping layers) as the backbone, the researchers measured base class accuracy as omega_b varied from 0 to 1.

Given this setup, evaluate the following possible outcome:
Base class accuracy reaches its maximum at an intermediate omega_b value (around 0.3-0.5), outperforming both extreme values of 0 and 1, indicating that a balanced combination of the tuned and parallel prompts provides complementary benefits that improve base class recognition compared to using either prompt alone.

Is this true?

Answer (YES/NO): NO